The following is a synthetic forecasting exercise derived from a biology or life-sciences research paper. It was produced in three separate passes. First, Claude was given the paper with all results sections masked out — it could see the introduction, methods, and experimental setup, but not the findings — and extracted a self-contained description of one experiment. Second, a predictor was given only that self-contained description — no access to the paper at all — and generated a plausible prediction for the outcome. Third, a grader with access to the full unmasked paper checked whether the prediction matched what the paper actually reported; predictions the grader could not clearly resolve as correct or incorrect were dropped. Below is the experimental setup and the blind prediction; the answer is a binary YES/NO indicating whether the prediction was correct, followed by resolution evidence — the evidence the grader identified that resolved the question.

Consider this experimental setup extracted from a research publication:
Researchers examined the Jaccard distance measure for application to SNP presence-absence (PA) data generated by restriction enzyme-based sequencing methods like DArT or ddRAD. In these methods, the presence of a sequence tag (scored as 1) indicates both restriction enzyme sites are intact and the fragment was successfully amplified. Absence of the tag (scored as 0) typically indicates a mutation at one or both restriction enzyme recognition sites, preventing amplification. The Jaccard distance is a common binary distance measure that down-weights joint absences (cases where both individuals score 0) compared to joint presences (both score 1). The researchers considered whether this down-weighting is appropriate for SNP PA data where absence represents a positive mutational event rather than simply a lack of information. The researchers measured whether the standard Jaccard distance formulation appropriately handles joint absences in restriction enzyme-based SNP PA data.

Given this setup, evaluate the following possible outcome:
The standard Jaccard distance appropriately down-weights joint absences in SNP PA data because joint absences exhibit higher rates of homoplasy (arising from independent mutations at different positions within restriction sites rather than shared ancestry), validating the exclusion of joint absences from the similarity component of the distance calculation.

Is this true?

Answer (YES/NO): NO